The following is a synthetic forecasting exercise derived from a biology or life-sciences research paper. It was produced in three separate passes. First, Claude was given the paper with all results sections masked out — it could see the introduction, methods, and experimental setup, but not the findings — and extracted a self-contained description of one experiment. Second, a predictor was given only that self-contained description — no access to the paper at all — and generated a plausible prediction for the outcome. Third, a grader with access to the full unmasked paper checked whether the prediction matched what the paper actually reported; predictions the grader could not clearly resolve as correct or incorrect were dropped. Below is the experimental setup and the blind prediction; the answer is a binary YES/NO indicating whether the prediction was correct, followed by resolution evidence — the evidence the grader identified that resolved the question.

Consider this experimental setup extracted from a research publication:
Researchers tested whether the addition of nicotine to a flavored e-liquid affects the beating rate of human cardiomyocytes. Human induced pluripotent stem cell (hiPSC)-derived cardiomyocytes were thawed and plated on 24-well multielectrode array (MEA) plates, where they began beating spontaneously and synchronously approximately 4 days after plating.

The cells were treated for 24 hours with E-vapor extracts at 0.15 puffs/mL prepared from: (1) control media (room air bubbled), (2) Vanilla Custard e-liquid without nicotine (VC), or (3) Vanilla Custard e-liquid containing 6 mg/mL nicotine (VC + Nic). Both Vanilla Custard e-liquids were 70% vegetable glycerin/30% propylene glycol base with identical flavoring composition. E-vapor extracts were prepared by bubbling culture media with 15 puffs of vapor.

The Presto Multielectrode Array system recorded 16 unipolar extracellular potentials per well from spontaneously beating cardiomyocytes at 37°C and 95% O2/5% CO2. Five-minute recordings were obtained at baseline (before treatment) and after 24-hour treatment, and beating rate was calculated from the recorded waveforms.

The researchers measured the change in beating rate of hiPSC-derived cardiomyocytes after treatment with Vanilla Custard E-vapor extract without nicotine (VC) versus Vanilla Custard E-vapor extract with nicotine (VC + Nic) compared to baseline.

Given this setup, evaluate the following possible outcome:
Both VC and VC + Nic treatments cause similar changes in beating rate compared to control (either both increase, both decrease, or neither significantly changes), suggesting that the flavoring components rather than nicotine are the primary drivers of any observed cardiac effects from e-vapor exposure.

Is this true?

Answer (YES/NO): NO